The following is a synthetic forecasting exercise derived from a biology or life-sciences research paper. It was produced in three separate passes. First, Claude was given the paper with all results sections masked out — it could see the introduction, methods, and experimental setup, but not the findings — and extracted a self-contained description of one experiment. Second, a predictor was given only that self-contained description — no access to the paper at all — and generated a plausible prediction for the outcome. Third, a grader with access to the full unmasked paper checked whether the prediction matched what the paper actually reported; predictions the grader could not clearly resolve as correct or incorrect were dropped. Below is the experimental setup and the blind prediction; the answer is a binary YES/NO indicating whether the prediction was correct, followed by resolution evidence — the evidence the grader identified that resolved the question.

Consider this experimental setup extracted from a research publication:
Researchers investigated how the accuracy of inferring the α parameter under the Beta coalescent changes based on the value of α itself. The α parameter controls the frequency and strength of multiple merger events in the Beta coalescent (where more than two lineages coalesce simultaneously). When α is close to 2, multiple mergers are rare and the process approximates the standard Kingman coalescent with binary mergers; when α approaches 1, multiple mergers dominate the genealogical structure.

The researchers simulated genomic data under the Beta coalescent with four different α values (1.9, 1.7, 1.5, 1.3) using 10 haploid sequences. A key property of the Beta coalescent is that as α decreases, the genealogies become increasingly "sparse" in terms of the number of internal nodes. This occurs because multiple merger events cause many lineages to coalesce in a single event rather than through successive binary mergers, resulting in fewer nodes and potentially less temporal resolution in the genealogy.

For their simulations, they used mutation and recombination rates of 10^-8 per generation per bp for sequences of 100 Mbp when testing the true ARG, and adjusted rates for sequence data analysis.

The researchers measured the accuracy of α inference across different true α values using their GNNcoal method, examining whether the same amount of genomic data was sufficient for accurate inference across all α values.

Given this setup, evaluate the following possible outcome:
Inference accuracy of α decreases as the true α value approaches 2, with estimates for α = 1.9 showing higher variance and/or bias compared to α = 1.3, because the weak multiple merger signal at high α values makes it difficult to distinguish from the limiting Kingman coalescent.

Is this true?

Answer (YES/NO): NO